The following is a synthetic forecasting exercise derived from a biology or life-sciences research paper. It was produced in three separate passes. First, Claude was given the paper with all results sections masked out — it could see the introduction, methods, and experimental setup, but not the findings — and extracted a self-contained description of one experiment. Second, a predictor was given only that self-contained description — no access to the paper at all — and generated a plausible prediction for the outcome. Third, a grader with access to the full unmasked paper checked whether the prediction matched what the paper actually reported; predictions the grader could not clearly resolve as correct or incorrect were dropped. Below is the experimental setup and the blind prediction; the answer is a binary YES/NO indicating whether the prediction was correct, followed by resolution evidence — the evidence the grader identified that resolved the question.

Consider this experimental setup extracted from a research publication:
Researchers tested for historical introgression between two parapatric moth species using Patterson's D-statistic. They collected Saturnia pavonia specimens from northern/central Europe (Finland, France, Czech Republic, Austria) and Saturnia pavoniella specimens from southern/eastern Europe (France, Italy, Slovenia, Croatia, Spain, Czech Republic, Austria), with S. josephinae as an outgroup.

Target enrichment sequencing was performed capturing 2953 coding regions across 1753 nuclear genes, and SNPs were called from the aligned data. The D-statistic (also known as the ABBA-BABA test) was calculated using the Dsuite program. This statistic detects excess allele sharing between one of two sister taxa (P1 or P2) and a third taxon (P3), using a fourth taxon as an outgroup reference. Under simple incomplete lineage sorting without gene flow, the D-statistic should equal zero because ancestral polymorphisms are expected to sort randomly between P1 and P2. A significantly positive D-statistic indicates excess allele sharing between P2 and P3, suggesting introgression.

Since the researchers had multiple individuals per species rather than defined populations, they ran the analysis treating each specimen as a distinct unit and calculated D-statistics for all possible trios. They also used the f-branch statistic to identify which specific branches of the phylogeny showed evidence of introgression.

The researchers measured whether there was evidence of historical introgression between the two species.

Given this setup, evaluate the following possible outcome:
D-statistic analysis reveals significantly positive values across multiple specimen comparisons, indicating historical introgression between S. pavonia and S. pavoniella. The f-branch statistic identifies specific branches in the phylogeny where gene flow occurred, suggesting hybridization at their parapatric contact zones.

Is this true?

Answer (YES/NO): YES